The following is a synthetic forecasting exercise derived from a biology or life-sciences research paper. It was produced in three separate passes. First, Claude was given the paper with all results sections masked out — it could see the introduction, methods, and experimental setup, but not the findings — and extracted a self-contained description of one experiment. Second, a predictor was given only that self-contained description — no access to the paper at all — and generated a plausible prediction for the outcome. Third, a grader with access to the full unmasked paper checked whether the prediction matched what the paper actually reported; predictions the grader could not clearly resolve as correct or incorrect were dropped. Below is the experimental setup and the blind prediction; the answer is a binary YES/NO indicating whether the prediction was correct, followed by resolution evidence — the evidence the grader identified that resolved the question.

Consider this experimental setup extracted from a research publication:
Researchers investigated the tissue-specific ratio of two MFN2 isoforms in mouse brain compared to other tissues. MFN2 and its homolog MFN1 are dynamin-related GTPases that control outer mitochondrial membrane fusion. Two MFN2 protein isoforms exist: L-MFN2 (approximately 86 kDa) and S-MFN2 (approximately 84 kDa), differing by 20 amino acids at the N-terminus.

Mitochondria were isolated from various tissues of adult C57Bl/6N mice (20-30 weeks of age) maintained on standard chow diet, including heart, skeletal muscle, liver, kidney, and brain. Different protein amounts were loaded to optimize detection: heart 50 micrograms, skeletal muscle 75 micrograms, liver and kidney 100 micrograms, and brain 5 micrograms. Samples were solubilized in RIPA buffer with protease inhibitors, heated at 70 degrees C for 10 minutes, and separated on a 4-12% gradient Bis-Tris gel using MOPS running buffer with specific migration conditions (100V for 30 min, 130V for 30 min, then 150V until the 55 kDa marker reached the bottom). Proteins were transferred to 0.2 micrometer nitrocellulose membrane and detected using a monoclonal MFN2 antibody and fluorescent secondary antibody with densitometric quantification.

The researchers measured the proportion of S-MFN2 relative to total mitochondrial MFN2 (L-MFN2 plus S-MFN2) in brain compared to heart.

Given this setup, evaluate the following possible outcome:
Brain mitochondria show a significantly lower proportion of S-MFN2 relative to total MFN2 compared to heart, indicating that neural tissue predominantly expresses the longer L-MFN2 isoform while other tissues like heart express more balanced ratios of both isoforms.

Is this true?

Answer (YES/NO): NO